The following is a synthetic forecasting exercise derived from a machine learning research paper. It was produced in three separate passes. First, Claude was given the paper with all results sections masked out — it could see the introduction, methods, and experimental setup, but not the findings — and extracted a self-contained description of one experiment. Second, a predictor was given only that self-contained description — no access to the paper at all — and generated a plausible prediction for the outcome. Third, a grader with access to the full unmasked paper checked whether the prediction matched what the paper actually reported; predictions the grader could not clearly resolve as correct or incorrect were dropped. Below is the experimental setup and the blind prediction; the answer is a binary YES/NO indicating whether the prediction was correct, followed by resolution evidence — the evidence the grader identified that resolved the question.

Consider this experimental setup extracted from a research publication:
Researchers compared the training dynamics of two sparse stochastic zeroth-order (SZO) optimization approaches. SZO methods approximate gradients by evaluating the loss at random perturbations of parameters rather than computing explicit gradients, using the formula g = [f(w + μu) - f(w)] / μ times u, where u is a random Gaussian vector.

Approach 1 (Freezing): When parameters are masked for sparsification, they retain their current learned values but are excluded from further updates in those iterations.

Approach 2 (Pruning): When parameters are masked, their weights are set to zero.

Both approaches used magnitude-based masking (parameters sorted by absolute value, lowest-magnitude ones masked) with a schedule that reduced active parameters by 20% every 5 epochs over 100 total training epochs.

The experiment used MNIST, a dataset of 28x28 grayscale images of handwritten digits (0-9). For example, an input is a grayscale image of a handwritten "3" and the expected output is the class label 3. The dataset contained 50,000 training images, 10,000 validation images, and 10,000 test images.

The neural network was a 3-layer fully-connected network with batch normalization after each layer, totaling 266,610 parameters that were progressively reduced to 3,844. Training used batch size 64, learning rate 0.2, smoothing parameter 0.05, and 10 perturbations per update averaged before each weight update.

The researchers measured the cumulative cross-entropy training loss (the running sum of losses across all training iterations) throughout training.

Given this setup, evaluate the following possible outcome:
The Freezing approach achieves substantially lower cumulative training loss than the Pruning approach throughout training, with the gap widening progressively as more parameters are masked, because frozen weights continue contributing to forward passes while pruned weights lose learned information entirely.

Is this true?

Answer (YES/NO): NO